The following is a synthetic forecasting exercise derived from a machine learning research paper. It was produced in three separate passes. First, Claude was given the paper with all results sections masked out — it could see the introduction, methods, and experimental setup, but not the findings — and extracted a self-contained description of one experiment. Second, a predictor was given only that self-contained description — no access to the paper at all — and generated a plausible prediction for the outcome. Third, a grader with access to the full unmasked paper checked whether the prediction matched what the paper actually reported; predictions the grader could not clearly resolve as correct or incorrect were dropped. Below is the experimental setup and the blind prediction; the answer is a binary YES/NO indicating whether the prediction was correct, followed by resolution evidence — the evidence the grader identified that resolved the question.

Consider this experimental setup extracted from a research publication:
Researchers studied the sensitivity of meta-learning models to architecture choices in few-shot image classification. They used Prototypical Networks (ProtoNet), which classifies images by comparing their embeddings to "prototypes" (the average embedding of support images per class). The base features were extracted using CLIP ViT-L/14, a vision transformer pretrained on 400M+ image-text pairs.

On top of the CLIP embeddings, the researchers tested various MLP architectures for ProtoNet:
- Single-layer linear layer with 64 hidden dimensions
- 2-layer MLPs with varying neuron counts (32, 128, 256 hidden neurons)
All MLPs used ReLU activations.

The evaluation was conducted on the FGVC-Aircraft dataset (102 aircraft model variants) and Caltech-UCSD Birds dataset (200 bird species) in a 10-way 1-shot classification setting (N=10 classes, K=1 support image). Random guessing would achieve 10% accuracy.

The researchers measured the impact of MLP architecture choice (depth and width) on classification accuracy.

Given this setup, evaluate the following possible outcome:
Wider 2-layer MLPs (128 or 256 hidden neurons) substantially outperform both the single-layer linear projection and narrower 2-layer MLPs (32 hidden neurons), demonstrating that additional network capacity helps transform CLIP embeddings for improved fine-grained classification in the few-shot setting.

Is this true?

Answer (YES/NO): NO